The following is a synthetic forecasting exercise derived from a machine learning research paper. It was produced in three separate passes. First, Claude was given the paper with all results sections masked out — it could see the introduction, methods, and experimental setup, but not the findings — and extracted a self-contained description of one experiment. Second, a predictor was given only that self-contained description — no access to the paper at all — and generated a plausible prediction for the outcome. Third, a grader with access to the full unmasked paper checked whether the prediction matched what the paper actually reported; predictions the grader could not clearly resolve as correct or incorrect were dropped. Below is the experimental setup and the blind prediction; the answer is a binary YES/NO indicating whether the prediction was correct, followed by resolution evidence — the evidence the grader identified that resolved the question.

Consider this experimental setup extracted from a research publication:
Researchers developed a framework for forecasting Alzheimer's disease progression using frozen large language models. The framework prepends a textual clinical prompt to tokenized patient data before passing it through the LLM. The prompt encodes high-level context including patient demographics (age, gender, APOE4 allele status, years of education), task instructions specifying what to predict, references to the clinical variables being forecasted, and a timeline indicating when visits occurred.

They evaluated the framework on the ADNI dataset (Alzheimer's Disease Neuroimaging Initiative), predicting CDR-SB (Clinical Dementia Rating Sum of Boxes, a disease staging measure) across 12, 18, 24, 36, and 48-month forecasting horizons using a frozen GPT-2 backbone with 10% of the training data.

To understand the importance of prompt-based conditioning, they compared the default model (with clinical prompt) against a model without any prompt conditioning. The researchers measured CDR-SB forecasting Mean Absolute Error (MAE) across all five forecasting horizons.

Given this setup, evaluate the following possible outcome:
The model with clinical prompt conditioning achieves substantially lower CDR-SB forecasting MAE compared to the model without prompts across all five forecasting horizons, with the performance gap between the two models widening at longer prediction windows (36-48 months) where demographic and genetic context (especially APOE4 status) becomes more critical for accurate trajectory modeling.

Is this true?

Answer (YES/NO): NO